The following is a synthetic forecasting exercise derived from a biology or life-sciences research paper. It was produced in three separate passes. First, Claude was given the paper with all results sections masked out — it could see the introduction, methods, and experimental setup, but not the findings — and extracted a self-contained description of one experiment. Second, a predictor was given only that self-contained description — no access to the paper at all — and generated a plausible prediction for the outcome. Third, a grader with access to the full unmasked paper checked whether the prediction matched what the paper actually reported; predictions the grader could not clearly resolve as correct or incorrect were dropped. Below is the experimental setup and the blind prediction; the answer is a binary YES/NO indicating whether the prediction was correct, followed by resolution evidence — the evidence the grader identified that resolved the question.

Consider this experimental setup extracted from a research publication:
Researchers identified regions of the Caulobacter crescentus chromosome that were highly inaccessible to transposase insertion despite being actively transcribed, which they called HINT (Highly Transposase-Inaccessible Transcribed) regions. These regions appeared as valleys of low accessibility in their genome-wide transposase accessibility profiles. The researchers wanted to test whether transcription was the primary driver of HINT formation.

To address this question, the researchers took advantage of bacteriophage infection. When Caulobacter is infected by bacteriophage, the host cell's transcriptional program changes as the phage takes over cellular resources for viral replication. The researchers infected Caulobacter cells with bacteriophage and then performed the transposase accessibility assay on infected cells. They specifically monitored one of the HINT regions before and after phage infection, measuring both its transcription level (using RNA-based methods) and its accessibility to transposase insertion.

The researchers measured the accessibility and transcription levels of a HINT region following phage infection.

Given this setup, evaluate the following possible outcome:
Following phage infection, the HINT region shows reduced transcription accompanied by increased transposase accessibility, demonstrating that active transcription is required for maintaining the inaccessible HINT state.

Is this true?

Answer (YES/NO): NO